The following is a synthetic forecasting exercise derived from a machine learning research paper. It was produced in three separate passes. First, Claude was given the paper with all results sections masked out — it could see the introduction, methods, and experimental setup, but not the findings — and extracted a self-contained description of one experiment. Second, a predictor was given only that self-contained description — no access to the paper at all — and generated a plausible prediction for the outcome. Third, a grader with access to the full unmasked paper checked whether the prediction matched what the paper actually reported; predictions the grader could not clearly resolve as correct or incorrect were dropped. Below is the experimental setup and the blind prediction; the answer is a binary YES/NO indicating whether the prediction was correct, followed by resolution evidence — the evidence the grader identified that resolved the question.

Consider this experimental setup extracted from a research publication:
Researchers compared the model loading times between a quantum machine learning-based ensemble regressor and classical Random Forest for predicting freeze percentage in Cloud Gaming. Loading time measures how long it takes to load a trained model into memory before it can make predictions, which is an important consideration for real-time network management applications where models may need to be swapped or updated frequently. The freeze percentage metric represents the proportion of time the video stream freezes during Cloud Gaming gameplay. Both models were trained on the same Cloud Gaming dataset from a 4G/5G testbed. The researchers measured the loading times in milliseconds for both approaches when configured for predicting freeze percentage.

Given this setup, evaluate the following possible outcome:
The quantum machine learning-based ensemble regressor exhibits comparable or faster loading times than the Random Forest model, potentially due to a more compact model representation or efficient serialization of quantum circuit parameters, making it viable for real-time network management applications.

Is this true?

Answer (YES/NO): YES